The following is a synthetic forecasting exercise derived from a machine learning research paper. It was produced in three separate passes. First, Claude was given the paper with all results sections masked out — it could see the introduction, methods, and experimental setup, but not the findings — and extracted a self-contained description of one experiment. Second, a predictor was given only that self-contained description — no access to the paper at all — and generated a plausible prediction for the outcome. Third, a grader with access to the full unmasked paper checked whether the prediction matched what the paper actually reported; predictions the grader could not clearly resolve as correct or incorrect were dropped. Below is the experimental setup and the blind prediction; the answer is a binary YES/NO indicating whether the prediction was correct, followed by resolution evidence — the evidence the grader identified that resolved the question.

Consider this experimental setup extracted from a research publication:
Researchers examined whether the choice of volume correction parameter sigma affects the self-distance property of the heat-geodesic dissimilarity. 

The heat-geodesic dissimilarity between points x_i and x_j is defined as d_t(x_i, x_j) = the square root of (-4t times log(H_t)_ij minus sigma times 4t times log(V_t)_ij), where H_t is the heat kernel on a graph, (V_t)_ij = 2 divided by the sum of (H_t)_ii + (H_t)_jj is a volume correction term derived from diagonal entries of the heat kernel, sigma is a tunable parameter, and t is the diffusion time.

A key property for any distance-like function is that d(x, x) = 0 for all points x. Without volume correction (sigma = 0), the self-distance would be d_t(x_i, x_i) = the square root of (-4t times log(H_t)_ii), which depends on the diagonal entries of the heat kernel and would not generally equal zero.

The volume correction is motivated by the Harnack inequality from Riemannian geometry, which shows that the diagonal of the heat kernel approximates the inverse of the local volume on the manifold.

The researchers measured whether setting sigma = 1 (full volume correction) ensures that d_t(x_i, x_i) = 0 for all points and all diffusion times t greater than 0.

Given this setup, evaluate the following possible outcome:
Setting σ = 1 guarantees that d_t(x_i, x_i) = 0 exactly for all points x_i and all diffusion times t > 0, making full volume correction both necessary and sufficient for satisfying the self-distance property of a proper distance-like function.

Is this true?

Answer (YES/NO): NO